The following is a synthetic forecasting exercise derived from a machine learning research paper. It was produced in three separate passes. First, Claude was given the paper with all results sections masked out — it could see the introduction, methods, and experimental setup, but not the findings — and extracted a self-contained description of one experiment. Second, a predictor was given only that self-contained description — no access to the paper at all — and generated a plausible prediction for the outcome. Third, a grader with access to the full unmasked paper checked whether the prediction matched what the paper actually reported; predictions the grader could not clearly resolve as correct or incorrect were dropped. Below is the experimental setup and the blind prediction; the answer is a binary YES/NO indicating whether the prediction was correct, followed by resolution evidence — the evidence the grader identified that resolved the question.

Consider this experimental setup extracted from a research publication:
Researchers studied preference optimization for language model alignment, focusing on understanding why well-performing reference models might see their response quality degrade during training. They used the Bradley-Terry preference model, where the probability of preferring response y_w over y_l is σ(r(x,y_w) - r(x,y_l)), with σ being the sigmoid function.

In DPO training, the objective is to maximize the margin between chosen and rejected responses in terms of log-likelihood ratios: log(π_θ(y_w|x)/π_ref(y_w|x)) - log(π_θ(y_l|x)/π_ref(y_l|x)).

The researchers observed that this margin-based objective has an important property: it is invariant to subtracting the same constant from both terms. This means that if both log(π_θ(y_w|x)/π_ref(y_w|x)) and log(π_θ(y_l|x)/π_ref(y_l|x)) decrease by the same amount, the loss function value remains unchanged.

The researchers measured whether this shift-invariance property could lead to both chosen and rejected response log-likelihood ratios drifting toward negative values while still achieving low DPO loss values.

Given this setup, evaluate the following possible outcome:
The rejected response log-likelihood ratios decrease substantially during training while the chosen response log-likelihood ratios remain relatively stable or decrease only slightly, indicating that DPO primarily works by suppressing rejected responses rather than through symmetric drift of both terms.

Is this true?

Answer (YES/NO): NO